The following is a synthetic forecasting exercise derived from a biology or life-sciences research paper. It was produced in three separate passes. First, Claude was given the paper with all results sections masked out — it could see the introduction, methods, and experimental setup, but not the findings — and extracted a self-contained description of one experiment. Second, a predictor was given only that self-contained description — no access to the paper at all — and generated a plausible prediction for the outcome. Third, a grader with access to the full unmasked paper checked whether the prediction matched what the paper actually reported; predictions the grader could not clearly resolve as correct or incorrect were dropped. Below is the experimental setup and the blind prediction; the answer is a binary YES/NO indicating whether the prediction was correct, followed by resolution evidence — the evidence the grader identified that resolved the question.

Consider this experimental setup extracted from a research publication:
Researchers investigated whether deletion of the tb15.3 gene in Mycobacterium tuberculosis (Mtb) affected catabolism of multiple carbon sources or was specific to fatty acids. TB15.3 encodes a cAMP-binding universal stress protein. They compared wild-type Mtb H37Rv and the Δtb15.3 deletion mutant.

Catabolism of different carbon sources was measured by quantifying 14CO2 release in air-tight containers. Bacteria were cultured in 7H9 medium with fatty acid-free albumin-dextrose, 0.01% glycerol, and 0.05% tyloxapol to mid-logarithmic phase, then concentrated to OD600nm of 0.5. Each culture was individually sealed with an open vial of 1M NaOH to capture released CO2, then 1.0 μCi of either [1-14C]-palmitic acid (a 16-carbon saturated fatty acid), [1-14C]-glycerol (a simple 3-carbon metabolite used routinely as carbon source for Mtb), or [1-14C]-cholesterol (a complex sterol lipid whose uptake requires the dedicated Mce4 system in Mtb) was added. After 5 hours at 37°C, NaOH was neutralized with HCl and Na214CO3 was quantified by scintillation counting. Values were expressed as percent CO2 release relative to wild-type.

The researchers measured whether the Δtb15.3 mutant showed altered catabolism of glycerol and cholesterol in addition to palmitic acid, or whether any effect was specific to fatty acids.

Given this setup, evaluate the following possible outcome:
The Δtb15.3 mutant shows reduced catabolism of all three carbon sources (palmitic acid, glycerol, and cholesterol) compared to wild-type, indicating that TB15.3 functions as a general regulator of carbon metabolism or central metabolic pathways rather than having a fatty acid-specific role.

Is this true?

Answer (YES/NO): NO